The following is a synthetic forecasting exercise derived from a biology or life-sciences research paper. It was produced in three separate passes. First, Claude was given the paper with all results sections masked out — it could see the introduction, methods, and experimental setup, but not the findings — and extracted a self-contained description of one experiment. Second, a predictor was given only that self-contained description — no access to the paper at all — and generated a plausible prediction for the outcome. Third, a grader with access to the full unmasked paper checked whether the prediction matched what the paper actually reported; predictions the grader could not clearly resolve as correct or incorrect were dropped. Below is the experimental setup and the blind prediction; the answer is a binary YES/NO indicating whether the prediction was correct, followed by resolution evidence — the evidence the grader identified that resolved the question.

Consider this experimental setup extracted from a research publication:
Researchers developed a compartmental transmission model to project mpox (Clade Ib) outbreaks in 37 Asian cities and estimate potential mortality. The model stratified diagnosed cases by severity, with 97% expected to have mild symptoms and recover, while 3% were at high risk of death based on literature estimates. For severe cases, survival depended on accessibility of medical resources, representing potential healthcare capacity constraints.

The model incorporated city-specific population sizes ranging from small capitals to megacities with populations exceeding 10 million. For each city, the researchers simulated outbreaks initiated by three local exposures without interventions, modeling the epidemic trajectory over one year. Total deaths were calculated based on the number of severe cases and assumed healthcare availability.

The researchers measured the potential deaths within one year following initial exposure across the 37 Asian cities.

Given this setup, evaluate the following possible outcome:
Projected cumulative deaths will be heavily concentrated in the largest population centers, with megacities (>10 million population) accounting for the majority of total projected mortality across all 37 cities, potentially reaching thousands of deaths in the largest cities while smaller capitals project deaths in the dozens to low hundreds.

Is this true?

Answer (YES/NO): NO